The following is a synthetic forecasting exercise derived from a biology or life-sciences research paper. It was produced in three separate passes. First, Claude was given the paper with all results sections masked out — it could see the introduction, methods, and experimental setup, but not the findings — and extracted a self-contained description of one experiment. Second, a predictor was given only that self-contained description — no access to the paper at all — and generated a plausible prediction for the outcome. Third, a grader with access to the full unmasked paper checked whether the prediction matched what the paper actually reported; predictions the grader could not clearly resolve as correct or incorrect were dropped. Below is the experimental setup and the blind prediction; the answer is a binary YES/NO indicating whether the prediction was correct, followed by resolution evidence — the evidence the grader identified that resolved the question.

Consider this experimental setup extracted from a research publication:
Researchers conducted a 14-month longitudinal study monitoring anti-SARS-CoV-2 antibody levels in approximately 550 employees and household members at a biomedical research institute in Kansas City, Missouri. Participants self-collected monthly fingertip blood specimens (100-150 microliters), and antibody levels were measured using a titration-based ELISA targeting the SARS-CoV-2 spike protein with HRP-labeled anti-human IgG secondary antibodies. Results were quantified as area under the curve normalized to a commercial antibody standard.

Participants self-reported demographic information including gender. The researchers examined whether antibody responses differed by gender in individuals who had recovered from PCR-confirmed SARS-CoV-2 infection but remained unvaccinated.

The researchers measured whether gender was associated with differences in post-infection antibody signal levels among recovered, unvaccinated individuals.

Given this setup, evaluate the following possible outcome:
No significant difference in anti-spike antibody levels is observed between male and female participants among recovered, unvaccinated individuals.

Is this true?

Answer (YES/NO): NO